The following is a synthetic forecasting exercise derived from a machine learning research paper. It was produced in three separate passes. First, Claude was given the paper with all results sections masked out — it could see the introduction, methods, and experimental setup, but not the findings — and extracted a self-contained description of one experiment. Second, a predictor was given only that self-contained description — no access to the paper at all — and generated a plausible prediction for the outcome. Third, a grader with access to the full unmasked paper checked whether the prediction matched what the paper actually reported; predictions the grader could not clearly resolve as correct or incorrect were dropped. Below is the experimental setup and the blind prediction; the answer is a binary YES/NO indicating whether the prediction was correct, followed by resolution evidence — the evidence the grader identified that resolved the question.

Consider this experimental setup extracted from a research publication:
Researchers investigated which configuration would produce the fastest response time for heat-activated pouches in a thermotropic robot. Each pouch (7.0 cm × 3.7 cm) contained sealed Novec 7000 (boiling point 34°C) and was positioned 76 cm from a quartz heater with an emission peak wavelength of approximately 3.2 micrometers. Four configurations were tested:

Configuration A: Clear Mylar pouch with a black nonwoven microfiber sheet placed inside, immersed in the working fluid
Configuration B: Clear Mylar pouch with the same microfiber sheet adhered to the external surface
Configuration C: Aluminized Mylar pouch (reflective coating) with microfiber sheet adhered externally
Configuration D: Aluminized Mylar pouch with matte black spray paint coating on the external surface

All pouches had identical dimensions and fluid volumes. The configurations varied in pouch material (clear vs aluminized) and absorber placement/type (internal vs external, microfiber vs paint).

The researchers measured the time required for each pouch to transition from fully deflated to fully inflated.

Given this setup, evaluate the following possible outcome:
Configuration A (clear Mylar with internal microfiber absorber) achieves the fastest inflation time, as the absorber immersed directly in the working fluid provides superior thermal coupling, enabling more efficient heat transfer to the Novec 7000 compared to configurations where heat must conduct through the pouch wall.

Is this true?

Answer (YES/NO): YES